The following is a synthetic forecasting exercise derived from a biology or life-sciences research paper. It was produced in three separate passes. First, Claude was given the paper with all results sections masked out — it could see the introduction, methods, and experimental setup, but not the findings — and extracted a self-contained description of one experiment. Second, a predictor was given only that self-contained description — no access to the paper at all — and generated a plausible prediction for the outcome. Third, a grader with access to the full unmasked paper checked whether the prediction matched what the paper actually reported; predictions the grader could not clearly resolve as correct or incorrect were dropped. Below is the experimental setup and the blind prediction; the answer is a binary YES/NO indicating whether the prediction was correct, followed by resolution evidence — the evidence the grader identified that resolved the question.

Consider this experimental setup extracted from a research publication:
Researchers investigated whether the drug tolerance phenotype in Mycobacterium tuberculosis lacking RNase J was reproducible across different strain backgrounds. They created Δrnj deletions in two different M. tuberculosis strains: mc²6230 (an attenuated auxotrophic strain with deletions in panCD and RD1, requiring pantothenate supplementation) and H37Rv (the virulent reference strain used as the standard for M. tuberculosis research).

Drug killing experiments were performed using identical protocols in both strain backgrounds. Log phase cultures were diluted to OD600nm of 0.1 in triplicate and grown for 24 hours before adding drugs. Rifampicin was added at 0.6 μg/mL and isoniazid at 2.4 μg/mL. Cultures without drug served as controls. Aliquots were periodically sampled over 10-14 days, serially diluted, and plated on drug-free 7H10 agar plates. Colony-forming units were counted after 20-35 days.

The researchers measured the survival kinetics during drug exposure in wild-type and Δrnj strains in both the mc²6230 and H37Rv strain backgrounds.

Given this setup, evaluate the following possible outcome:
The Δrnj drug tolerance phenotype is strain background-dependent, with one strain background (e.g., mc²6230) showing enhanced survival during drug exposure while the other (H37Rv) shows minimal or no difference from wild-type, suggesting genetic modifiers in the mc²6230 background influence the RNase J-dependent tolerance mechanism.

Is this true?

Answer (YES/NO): NO